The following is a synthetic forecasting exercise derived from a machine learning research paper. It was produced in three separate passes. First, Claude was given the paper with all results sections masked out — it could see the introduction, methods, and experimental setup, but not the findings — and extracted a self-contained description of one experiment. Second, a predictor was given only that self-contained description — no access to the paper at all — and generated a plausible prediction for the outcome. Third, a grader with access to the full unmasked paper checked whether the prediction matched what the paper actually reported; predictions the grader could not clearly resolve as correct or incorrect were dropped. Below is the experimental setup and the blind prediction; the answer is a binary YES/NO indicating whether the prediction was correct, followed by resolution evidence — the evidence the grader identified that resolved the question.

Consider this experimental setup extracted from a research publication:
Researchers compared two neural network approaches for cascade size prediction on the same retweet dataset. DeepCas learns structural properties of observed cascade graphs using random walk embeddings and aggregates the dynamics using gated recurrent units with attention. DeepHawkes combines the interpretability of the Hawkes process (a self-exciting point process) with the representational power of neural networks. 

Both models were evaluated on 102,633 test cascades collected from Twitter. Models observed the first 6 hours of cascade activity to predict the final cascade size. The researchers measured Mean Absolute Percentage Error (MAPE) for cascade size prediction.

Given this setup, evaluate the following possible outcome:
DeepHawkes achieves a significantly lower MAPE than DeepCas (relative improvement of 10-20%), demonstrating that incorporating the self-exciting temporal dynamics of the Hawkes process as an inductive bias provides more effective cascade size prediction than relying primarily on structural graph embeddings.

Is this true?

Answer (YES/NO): NO